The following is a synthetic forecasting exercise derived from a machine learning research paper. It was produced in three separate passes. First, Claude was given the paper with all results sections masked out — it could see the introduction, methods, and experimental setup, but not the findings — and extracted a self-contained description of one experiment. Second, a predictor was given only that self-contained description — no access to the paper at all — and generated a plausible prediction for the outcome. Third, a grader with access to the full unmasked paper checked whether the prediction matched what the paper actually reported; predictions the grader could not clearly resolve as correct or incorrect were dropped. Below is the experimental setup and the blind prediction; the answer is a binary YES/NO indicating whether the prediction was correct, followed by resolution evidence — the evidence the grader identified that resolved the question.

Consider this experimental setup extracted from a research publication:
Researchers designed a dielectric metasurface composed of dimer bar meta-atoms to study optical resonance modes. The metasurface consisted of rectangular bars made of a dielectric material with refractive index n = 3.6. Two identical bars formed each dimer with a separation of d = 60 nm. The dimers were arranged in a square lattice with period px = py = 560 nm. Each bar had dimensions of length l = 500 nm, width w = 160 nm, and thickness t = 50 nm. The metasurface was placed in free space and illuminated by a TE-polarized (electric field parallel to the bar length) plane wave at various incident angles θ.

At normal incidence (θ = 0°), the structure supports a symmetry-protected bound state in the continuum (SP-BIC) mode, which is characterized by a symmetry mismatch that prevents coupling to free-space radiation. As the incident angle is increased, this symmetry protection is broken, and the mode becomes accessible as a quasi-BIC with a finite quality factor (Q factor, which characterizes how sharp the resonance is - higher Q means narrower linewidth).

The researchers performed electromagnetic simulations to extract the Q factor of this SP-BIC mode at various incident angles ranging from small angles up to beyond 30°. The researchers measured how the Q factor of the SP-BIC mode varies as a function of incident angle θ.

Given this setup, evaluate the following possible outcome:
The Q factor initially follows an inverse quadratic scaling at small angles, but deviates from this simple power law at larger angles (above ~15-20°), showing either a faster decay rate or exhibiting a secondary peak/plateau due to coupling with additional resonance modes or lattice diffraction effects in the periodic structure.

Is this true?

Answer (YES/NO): NO